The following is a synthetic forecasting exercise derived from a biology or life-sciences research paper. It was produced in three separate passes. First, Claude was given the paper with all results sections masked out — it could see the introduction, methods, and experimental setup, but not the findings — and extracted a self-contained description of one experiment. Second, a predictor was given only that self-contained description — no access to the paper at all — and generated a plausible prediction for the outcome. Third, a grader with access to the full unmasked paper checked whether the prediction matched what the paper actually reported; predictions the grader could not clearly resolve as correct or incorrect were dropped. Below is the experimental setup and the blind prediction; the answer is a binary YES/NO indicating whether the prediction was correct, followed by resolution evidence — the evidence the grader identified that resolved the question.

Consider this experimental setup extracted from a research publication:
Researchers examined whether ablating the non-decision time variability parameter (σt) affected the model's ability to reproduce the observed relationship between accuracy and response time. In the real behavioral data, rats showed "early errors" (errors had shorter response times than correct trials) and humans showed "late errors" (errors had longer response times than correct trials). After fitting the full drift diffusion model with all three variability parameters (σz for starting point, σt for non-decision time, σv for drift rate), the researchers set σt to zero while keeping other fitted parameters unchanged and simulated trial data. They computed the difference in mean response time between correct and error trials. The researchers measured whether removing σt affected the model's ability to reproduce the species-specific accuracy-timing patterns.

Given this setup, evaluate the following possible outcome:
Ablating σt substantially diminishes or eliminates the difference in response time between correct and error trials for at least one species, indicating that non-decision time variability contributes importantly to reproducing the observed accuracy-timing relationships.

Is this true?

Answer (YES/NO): NO